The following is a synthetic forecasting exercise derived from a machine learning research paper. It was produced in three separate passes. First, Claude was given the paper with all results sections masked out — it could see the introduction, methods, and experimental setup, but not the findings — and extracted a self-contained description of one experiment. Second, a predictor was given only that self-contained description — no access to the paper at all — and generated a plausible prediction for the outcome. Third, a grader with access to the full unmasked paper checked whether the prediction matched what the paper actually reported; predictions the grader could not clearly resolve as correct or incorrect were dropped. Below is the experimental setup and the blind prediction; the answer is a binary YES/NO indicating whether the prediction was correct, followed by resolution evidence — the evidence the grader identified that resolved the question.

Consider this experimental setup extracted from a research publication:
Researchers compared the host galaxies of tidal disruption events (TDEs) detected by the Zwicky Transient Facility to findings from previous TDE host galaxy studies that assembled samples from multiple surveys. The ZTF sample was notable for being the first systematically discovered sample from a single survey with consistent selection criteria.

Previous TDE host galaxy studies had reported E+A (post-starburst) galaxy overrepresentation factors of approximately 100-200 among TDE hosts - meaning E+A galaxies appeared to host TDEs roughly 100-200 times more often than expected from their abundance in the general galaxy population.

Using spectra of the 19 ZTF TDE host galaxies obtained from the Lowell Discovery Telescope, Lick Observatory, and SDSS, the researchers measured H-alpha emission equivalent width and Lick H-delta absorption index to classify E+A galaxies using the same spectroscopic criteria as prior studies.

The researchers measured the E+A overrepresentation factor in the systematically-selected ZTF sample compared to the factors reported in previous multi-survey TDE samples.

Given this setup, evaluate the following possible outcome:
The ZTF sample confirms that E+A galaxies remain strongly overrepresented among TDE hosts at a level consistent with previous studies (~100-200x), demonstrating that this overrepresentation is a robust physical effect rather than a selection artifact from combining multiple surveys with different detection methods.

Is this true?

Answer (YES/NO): NO